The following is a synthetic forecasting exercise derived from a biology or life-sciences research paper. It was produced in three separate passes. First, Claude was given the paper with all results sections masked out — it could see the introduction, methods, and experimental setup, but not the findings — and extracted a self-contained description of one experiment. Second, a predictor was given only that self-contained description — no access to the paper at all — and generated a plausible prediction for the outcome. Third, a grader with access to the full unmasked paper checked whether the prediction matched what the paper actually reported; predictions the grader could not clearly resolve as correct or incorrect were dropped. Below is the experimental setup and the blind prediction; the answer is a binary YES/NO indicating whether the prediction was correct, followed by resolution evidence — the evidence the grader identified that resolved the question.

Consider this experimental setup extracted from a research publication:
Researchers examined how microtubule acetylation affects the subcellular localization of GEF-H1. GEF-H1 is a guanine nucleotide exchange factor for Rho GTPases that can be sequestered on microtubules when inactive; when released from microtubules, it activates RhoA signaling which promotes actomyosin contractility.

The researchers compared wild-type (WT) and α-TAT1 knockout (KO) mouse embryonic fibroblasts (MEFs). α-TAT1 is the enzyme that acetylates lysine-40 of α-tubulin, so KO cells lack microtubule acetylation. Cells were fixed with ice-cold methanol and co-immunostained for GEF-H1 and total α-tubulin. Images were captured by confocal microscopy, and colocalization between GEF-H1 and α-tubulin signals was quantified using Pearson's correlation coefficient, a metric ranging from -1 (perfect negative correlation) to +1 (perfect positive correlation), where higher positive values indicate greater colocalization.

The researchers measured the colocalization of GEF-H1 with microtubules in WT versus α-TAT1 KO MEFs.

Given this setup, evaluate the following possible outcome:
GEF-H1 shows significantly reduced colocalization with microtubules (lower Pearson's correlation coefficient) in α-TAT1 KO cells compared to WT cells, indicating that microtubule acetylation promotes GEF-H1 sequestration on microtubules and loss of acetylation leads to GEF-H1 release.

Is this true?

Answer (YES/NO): NO